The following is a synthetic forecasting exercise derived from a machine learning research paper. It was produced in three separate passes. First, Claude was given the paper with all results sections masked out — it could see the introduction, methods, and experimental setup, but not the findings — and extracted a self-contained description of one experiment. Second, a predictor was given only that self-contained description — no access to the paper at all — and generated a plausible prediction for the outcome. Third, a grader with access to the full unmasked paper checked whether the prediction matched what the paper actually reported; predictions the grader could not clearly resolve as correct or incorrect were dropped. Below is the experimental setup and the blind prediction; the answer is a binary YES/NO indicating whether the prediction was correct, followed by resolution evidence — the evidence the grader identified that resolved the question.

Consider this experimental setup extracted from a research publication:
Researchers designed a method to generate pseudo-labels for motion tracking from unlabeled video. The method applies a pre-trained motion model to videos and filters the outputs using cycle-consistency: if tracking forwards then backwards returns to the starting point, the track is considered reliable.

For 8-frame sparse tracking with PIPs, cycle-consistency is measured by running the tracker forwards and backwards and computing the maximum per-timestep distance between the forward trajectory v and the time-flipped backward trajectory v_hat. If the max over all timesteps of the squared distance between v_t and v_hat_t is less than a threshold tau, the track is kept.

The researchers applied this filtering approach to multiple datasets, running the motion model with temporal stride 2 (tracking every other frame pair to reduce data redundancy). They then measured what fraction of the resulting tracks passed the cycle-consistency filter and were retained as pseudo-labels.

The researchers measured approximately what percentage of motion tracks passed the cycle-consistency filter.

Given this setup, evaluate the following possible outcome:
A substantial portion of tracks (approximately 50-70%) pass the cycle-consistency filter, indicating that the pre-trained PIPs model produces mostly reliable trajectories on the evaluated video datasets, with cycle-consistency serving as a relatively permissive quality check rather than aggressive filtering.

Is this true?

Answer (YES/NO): NO